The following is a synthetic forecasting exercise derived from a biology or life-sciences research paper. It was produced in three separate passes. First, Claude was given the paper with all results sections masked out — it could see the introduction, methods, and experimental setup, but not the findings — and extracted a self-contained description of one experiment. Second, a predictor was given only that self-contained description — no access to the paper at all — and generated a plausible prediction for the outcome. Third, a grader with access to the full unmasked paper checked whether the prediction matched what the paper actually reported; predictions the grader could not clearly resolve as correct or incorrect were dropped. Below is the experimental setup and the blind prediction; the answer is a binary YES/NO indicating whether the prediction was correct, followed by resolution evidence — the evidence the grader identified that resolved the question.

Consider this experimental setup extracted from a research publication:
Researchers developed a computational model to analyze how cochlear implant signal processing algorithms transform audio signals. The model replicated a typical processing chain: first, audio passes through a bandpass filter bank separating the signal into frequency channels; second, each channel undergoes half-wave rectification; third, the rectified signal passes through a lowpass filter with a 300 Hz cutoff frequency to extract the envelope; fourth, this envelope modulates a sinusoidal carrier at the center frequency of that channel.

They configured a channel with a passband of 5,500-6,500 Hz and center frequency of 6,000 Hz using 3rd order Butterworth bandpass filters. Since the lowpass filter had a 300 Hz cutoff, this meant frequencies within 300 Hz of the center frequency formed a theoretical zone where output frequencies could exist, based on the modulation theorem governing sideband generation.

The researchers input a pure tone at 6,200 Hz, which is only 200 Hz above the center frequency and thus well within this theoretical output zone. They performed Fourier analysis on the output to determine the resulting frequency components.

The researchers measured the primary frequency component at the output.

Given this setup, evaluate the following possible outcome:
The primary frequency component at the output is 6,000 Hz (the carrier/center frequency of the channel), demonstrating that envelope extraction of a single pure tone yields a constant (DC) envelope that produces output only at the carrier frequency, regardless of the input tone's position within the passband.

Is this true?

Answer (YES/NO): YES